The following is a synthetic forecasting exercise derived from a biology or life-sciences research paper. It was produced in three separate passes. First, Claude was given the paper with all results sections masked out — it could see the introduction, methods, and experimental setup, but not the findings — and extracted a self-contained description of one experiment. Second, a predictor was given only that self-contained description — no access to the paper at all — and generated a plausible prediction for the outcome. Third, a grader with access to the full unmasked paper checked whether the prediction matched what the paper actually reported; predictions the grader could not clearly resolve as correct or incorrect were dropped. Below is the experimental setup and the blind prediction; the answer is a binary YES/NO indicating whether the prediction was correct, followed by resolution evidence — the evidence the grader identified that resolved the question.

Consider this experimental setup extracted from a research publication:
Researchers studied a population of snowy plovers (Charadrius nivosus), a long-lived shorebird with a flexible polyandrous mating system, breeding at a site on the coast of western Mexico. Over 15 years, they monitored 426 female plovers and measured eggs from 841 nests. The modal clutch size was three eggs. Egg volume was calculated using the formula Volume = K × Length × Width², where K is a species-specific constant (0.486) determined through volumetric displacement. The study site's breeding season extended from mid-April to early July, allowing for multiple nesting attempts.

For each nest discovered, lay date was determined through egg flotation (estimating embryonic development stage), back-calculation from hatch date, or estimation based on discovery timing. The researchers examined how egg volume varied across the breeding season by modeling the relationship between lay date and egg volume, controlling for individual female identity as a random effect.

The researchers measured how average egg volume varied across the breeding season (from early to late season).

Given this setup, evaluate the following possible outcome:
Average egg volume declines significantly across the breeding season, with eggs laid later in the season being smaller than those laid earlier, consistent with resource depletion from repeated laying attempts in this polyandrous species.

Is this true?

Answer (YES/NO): NO